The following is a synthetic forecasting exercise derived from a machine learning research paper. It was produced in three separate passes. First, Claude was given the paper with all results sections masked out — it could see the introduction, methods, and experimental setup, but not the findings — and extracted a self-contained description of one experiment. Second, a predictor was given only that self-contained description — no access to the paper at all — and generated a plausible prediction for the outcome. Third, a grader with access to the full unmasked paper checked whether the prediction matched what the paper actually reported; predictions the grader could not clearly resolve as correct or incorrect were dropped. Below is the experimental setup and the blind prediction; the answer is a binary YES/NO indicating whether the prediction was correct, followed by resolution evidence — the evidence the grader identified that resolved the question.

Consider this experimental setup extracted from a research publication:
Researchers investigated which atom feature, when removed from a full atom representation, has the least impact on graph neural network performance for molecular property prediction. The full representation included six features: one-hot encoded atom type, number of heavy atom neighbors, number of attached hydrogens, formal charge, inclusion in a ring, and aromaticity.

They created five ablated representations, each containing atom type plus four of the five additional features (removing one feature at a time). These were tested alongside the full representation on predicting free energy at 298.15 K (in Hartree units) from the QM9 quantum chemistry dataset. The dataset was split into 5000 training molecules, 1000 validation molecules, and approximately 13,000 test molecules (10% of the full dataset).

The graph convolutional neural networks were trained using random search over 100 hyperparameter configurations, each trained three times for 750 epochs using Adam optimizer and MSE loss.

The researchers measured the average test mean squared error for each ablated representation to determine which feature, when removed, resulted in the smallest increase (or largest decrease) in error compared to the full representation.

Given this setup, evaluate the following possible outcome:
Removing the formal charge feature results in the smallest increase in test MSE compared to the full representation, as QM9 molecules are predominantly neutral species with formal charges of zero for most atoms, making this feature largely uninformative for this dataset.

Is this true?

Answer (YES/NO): YES